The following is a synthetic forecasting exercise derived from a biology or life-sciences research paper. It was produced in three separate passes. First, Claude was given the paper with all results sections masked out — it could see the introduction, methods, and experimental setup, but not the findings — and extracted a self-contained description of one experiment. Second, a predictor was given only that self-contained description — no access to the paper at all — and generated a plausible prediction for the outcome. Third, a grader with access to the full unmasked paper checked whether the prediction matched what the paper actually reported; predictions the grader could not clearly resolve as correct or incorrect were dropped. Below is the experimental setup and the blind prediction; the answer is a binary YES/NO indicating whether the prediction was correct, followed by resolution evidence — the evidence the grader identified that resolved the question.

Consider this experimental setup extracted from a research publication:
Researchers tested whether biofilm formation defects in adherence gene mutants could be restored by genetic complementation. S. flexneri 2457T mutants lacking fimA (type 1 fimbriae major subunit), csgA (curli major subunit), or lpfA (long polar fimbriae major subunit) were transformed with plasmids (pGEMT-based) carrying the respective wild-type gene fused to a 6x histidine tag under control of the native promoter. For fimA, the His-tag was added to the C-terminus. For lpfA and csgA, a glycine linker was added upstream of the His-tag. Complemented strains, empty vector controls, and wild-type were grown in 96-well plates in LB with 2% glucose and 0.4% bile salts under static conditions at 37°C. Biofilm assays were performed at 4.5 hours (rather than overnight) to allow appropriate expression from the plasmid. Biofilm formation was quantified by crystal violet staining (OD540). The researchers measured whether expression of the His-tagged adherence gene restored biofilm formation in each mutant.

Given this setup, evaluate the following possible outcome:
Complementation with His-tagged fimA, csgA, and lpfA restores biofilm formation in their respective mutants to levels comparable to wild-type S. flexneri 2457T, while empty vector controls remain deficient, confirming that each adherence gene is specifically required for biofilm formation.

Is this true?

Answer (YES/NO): YES